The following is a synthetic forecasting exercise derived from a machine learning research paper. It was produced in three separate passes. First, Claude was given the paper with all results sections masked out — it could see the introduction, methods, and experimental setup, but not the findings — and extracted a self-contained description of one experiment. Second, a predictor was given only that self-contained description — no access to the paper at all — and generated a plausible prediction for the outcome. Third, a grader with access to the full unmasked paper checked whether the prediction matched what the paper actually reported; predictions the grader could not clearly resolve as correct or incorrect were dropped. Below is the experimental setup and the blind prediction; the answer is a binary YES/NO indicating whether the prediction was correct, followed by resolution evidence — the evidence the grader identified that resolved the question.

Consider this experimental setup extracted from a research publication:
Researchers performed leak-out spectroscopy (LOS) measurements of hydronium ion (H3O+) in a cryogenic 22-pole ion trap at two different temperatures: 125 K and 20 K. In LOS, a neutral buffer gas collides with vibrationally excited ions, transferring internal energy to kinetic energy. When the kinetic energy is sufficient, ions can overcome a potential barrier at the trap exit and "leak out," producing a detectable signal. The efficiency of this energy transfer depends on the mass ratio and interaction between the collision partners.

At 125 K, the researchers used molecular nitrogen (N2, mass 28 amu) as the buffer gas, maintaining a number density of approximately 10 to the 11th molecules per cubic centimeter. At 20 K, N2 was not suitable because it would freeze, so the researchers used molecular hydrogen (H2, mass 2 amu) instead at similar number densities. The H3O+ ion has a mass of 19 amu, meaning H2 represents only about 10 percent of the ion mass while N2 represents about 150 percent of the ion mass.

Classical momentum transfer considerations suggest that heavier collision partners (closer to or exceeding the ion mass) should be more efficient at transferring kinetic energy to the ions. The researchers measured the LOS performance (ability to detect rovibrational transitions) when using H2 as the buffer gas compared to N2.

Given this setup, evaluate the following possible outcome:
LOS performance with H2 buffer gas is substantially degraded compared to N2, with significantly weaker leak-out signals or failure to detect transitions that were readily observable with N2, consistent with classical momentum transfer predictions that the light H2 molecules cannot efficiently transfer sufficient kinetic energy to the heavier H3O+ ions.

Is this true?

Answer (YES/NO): NO